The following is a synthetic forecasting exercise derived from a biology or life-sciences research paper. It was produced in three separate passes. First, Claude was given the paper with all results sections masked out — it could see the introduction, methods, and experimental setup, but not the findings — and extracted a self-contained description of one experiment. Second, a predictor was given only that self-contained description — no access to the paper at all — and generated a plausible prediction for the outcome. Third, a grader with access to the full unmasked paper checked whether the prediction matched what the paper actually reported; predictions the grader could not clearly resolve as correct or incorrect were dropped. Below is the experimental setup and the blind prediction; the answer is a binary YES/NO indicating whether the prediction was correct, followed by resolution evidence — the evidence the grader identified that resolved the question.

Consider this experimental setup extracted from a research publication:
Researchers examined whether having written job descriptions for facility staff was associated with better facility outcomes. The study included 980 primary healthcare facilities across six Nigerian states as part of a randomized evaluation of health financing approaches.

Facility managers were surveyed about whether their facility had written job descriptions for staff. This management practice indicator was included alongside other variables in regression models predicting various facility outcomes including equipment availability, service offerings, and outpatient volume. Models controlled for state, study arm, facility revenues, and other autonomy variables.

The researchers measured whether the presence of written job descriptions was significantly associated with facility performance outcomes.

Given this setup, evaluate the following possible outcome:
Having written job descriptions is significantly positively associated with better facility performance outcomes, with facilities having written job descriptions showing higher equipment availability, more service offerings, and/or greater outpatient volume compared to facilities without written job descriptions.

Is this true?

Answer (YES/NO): YES